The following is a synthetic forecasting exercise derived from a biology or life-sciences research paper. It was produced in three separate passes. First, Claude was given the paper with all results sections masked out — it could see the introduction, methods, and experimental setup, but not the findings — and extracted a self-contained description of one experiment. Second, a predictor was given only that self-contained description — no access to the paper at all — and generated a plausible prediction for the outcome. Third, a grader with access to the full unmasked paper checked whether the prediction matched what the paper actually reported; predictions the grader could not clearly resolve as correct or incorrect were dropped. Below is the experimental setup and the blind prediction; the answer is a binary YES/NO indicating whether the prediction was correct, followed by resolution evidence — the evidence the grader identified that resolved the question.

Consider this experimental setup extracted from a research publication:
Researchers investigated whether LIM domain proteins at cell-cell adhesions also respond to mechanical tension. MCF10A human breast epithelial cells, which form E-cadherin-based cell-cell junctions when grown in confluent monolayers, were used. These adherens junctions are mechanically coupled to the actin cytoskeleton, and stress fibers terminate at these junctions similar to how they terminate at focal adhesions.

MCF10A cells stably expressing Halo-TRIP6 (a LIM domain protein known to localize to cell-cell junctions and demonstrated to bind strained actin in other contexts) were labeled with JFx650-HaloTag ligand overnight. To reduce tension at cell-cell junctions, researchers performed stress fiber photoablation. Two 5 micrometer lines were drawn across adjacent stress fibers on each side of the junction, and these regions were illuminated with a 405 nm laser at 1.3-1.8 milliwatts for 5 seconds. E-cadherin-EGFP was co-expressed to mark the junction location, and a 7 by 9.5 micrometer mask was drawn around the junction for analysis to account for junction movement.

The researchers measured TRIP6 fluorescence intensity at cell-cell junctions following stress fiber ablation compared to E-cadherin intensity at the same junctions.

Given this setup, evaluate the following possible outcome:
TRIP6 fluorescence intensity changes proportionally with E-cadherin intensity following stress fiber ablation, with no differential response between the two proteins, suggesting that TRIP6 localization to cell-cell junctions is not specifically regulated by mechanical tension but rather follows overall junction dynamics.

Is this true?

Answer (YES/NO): NO